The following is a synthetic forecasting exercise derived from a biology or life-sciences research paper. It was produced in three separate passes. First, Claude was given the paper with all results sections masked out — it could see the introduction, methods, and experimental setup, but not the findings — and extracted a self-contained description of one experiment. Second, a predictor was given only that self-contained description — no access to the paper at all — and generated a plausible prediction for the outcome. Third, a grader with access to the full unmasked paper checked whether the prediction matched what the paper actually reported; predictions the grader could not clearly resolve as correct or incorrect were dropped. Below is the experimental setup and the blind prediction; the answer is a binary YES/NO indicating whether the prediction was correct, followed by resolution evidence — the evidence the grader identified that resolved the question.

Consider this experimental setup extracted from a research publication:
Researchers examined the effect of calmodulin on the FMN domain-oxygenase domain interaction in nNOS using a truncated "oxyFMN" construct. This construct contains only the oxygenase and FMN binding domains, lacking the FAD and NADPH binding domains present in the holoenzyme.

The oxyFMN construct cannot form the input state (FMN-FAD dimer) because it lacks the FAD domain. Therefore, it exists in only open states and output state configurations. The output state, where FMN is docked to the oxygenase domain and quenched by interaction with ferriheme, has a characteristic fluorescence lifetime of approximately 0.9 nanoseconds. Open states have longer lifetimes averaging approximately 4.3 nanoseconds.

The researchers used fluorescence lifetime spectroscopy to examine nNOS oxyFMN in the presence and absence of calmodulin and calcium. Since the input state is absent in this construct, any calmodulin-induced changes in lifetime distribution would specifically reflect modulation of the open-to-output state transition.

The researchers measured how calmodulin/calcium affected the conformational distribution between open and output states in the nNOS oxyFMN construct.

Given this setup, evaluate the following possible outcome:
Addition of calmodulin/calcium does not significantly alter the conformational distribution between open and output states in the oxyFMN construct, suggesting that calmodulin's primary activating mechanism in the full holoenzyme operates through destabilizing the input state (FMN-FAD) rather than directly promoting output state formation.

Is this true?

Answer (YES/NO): NO